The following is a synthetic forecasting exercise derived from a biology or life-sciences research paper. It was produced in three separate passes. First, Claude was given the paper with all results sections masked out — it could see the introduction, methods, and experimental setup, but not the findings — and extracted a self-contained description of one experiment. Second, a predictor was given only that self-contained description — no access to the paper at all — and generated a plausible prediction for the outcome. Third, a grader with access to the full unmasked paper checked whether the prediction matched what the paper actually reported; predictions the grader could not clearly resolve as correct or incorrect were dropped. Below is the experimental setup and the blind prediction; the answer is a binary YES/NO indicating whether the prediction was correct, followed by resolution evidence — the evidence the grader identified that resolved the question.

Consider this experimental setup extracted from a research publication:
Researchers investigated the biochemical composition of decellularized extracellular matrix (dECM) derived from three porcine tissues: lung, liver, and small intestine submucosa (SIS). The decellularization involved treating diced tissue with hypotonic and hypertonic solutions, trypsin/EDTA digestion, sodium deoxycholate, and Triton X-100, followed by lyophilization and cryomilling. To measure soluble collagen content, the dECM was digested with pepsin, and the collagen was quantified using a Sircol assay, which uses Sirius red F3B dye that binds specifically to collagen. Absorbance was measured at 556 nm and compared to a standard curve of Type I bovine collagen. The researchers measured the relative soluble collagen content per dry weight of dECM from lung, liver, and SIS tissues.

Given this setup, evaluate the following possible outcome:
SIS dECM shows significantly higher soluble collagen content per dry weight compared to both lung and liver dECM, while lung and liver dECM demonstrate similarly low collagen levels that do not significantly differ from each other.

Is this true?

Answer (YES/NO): NO